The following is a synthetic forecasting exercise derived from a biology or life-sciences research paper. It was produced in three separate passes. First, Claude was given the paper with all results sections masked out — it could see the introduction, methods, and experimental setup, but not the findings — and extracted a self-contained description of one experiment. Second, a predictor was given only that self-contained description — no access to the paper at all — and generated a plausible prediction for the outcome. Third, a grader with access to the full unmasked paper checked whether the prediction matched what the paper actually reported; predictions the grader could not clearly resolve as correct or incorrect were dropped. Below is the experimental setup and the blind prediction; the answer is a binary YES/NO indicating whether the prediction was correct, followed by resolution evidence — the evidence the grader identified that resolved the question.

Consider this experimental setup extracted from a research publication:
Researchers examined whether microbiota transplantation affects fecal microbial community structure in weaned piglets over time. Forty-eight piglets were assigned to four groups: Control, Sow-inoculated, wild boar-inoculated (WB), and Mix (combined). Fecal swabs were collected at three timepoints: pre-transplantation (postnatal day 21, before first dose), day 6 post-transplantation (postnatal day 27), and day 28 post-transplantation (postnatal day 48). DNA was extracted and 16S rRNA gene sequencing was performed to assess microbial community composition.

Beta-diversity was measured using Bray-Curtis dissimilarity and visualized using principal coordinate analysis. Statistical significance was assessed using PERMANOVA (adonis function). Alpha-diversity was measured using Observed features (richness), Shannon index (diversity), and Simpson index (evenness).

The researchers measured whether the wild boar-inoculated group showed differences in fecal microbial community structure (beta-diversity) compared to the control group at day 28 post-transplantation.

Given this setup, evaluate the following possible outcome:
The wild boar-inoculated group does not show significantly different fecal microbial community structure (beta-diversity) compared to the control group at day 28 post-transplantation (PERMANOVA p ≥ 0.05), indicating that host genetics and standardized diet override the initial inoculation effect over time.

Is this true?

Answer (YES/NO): NO